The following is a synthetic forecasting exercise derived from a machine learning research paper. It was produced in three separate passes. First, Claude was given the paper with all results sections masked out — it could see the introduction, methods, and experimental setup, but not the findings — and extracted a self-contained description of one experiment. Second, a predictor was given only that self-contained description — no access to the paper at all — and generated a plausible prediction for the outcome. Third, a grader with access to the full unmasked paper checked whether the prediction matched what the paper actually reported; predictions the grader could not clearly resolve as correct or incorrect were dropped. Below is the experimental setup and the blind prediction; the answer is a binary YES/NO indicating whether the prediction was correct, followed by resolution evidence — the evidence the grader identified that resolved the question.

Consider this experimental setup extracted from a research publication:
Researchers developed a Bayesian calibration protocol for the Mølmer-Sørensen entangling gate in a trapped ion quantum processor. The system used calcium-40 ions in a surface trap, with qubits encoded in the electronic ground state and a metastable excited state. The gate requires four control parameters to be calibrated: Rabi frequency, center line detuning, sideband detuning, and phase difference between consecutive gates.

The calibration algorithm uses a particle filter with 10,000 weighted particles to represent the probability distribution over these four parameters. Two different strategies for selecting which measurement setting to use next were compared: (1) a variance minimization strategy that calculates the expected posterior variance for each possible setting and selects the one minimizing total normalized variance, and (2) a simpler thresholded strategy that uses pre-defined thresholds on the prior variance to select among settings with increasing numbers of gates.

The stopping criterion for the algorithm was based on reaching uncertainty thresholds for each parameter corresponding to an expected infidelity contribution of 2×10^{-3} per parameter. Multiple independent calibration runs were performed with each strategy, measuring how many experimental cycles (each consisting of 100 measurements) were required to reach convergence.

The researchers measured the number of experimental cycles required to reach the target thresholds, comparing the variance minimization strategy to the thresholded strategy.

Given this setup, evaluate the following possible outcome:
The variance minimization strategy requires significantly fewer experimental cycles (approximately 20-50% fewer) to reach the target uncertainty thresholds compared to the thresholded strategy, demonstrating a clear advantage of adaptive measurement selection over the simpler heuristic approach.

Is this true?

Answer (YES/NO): NO